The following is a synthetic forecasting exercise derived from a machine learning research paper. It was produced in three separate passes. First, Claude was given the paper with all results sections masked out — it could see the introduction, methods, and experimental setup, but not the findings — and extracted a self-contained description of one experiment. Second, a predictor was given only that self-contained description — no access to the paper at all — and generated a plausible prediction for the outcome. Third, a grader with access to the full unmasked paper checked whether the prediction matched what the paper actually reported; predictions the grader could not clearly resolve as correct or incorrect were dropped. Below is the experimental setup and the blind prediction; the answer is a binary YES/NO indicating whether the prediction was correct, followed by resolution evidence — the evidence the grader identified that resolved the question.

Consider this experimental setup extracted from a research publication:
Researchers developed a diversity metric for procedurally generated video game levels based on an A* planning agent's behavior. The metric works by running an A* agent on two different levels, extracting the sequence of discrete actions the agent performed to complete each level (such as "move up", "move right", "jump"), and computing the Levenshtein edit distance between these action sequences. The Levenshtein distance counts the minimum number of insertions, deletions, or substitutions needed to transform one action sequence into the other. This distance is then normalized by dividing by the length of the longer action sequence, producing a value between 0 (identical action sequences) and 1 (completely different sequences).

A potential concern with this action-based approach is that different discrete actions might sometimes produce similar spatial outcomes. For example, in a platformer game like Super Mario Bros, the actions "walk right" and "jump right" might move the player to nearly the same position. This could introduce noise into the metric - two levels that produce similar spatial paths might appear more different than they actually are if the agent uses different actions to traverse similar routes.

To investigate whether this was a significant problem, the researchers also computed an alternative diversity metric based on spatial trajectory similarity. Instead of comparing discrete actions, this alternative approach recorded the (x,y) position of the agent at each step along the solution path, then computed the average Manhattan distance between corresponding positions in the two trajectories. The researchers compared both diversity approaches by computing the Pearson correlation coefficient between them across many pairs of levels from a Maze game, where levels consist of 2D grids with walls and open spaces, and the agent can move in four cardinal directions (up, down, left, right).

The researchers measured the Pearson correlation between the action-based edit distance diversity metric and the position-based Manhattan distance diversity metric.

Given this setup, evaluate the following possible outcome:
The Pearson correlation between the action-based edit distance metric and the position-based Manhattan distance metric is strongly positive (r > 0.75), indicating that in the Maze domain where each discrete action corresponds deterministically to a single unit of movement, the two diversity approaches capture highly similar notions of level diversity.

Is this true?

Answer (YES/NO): NO